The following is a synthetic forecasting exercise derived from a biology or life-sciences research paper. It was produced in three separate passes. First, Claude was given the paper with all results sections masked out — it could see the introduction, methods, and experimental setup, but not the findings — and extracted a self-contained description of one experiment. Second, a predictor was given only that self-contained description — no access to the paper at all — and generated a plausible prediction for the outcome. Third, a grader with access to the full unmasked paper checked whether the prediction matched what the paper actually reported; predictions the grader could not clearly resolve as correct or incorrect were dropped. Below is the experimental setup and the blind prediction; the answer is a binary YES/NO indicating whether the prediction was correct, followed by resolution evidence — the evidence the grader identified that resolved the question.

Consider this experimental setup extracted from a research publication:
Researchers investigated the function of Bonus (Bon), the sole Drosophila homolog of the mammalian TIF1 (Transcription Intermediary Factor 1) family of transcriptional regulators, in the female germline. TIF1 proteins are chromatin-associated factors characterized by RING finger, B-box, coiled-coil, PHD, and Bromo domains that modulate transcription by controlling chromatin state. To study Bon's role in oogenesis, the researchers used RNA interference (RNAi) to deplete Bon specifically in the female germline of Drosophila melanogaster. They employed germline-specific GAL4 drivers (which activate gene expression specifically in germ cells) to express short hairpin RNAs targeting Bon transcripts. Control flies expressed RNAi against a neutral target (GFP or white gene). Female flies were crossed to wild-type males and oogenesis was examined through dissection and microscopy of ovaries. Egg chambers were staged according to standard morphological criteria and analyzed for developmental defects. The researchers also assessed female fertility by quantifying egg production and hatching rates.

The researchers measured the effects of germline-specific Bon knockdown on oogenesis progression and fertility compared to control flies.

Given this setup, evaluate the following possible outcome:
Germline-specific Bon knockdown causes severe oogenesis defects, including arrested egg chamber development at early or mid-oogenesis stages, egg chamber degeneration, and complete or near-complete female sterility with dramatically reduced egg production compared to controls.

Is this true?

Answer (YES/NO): NO